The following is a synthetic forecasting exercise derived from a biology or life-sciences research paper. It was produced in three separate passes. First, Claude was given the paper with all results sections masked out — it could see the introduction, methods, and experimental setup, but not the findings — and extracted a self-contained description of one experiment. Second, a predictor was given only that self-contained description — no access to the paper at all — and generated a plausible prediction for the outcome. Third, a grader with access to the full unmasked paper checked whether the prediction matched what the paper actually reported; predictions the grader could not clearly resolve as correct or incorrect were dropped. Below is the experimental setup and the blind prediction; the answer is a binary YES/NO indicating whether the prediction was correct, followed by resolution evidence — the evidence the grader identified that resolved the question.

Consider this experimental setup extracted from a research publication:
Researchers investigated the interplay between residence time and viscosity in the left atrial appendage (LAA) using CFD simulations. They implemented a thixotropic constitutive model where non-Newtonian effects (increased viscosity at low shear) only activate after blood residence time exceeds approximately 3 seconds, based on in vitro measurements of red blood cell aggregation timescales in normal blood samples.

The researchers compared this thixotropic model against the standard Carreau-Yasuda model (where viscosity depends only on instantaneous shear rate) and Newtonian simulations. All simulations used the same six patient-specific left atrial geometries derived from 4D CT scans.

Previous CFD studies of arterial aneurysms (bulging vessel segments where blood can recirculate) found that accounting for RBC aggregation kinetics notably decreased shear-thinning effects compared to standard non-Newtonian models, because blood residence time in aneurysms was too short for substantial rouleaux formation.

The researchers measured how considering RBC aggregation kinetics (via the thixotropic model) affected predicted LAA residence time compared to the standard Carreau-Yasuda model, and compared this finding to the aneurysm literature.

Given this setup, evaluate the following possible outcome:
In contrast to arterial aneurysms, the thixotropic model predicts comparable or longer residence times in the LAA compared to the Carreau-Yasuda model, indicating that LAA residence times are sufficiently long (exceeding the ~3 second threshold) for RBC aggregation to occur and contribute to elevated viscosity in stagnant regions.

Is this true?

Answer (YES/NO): NO